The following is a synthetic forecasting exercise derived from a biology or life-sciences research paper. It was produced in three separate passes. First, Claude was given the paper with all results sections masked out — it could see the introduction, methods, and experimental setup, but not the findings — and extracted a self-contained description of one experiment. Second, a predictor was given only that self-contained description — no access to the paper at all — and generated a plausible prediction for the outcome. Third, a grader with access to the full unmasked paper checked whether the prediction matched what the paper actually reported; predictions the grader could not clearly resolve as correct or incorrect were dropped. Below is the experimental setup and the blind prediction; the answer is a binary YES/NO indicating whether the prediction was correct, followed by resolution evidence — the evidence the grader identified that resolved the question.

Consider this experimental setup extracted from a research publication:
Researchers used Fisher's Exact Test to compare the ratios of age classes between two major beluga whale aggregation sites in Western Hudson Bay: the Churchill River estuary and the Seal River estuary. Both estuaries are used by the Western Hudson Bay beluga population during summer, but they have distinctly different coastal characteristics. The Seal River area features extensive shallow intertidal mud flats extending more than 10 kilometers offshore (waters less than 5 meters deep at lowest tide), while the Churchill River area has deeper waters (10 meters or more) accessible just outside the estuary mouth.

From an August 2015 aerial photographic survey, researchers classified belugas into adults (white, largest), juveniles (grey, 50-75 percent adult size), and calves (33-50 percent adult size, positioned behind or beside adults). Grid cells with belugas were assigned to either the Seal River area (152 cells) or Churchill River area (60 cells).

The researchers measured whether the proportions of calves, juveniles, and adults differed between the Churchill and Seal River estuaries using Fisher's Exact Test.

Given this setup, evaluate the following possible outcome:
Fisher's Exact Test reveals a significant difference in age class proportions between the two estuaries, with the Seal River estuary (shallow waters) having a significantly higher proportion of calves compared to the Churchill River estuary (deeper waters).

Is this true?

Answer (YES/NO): NO